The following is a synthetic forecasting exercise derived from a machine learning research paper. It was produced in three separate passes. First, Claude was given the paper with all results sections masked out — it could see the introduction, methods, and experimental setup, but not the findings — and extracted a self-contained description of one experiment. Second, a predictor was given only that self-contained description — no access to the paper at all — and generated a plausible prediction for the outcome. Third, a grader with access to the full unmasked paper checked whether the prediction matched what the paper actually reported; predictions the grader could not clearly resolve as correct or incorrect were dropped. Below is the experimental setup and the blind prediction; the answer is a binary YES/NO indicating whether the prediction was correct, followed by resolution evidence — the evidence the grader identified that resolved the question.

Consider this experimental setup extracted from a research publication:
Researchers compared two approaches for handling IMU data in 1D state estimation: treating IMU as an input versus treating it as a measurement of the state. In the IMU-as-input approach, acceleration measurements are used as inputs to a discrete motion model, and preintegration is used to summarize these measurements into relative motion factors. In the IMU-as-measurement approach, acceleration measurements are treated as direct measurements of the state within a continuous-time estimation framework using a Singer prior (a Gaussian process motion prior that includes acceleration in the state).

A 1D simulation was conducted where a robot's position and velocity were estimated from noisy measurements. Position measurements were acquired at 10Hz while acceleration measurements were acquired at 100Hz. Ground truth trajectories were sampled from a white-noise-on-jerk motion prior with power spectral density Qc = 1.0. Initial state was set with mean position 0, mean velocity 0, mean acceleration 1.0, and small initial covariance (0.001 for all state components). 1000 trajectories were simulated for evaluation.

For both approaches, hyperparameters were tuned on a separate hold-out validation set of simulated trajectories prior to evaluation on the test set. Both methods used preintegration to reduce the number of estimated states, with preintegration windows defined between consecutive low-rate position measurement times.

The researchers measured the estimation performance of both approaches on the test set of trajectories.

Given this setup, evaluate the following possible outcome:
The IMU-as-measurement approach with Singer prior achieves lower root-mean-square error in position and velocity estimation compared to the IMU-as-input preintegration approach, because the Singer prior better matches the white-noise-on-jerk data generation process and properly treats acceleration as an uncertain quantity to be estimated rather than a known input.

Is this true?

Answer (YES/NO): NO